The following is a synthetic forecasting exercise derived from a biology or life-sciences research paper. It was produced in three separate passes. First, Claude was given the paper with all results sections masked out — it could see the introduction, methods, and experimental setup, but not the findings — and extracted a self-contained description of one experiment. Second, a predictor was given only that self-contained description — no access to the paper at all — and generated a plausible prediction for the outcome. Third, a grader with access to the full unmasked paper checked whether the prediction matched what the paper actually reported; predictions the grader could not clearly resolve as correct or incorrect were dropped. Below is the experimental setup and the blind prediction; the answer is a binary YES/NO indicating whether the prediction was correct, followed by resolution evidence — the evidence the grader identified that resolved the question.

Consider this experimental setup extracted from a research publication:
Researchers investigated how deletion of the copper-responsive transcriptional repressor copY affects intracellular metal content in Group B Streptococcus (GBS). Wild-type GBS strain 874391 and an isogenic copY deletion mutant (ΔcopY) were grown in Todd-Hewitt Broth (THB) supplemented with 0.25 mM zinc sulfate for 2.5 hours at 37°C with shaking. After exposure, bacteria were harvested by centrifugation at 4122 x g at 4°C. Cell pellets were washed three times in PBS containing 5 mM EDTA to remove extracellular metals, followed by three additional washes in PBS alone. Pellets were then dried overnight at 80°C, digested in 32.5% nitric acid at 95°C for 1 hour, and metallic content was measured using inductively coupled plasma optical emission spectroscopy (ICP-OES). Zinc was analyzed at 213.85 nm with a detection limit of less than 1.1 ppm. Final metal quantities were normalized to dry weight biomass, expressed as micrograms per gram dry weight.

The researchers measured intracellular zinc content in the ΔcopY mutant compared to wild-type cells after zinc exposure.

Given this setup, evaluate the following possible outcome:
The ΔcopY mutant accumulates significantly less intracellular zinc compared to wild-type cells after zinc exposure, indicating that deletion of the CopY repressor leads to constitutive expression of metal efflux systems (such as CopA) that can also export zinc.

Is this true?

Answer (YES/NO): NO